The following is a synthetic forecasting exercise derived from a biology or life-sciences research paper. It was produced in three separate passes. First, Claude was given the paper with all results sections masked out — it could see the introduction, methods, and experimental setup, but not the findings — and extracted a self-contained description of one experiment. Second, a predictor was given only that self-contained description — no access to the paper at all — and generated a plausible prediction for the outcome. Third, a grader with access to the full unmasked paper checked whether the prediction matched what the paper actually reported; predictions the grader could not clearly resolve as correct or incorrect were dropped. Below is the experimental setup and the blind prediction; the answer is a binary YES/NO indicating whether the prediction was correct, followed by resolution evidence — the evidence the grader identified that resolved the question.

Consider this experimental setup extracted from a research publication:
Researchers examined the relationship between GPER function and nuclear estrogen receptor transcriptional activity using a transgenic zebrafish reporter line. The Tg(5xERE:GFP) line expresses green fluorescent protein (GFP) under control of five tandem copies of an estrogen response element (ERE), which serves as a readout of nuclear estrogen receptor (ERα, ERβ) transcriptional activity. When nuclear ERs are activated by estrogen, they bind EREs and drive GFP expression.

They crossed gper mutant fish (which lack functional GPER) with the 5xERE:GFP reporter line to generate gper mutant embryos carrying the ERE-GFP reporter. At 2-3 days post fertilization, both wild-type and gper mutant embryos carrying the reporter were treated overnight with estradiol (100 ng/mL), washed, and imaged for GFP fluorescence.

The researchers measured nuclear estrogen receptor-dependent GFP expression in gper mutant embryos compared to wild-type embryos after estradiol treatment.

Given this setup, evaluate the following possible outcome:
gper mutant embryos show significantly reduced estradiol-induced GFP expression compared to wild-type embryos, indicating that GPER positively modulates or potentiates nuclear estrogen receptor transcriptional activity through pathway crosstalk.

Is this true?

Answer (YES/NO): NO